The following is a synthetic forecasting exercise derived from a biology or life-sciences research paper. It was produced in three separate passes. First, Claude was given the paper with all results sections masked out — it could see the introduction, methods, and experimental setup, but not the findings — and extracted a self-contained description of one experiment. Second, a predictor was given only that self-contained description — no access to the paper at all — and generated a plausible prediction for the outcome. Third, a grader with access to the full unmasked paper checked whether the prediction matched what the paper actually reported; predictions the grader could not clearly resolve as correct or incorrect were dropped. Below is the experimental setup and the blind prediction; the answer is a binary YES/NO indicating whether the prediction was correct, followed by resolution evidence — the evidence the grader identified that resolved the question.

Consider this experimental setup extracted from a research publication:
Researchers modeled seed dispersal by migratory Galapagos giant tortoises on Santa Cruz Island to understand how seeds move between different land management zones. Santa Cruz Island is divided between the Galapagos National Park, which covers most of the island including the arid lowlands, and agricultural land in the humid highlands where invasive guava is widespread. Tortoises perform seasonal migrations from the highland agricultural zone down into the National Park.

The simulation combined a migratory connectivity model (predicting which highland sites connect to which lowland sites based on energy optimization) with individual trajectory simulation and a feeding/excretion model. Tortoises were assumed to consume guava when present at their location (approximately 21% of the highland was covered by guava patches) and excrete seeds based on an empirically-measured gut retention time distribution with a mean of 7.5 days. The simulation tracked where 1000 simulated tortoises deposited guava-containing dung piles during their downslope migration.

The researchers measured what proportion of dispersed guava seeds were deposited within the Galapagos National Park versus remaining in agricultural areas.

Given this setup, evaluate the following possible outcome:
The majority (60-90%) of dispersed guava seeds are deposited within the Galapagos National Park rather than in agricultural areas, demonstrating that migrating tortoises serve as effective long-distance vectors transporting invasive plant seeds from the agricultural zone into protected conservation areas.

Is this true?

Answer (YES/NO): NO